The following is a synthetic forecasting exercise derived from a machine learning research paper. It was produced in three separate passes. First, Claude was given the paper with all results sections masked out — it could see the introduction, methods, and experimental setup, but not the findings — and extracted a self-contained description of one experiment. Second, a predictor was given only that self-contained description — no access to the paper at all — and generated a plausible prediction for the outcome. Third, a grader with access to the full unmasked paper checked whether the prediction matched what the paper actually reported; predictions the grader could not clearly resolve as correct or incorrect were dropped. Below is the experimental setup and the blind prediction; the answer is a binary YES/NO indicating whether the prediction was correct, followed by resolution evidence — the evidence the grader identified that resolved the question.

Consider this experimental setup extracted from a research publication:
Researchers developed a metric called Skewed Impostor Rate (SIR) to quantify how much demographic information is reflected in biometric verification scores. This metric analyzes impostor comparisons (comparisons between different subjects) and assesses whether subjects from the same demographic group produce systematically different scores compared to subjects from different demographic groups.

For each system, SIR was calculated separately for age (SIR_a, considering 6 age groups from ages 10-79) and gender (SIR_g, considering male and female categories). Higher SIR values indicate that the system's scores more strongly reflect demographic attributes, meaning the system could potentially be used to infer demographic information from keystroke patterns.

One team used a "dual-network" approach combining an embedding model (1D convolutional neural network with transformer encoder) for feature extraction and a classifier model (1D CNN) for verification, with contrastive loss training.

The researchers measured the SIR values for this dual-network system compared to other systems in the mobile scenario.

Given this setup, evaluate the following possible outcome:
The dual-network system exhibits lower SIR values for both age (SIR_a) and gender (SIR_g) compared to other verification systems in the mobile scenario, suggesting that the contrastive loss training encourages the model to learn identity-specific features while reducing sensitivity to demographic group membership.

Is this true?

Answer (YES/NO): NO